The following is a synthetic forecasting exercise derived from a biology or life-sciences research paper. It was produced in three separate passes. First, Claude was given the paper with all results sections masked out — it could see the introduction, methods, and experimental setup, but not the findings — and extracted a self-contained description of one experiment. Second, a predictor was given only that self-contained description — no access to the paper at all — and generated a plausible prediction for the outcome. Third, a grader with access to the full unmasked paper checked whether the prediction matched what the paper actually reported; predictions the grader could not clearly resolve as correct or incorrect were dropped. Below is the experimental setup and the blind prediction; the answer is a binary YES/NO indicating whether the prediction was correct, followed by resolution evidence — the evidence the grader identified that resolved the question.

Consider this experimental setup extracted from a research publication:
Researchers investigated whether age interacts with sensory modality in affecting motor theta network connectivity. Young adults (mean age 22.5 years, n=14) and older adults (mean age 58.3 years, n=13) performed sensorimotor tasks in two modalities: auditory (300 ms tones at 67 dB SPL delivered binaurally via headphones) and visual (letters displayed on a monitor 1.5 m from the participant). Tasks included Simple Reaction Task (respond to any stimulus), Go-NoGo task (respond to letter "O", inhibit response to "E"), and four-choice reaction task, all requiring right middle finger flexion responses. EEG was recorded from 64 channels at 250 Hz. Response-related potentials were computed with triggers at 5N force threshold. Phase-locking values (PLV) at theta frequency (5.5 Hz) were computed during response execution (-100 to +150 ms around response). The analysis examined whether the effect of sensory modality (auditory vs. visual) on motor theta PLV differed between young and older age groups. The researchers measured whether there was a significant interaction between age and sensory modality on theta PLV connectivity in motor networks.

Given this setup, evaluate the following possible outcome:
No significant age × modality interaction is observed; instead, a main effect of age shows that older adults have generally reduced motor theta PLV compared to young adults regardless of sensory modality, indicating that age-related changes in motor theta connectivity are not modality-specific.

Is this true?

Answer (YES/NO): NO